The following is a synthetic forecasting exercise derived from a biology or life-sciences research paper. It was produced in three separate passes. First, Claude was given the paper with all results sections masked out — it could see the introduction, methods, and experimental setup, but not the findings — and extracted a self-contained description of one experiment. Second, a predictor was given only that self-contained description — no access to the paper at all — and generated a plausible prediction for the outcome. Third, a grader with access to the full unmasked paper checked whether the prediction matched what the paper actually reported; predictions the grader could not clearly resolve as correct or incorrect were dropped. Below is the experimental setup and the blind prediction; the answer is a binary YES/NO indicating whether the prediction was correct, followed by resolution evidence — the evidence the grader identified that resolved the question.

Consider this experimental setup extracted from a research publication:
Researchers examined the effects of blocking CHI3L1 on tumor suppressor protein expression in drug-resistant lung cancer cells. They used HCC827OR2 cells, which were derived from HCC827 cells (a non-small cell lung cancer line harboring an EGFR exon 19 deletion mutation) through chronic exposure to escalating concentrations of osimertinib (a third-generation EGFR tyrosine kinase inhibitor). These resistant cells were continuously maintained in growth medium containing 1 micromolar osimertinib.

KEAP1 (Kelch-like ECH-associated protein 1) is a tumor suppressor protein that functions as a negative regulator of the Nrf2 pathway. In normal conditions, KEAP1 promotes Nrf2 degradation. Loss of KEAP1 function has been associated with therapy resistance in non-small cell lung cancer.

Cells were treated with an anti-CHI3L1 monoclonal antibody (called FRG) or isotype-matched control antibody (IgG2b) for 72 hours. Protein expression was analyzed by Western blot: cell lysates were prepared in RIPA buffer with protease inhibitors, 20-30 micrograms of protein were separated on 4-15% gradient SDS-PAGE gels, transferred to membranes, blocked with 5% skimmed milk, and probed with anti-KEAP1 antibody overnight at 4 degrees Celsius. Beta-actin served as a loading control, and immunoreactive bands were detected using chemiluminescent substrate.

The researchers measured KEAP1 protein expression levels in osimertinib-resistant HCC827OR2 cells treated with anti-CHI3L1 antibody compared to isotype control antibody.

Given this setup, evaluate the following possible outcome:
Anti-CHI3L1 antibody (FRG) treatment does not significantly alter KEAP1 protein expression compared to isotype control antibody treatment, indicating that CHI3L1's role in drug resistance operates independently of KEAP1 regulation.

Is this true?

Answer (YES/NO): NO